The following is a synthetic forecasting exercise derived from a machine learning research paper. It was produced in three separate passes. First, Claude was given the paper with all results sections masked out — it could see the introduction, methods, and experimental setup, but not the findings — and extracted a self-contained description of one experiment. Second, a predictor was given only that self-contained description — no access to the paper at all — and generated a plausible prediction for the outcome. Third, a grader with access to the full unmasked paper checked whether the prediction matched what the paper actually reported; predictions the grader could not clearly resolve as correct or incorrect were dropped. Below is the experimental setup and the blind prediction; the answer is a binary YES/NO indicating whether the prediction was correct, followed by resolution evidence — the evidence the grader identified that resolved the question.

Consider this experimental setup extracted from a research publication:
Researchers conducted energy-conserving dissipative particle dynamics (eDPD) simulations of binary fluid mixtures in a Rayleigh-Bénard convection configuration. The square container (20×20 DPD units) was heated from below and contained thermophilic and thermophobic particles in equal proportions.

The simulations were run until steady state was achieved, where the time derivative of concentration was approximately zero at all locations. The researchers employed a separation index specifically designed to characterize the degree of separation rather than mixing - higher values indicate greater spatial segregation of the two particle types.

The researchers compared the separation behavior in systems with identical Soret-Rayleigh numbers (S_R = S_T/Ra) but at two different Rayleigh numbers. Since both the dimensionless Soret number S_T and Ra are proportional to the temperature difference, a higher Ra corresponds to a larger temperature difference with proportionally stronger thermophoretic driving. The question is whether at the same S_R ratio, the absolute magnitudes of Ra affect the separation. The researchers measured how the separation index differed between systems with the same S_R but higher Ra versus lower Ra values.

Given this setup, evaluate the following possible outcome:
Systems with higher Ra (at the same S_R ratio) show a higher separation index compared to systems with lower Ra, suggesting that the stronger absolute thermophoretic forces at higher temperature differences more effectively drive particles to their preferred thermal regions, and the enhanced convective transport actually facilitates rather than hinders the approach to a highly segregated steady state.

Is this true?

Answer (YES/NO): NO